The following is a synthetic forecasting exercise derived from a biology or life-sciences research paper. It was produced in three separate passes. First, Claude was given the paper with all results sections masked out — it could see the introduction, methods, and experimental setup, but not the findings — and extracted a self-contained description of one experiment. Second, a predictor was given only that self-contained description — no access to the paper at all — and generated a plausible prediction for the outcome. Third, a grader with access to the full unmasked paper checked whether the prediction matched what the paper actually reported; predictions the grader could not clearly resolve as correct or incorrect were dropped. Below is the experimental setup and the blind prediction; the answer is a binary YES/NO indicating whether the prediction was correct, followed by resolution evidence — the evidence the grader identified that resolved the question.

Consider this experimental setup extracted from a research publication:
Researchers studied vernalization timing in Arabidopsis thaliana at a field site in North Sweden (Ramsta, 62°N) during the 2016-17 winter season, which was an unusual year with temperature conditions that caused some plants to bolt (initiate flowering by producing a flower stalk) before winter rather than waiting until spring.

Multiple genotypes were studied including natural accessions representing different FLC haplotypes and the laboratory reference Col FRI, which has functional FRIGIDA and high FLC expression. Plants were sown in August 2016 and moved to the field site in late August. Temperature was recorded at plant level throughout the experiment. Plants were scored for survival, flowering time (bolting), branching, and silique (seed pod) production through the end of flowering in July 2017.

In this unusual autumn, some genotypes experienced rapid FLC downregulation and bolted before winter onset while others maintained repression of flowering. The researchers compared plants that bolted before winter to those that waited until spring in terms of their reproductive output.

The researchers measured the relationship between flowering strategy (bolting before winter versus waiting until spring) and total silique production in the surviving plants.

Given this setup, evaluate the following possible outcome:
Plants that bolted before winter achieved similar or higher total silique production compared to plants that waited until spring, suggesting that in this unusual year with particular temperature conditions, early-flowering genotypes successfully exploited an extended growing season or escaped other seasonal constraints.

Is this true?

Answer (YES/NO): NO